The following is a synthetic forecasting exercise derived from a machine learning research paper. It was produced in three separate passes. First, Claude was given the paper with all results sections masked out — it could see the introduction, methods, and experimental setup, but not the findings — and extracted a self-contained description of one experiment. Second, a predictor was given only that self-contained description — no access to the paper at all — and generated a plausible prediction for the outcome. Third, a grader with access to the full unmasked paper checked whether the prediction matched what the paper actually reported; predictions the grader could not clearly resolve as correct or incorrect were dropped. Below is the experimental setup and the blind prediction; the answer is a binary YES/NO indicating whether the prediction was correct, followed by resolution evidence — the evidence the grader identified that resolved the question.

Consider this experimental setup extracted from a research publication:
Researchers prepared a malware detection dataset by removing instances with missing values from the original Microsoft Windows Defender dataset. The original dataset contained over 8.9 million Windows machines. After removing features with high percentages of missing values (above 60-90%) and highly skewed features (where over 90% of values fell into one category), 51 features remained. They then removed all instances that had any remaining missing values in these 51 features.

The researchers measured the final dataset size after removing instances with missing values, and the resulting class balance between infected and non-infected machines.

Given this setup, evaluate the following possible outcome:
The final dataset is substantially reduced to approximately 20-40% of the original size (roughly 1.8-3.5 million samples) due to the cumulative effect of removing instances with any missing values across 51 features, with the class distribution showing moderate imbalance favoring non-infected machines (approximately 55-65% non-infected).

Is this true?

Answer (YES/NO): NO